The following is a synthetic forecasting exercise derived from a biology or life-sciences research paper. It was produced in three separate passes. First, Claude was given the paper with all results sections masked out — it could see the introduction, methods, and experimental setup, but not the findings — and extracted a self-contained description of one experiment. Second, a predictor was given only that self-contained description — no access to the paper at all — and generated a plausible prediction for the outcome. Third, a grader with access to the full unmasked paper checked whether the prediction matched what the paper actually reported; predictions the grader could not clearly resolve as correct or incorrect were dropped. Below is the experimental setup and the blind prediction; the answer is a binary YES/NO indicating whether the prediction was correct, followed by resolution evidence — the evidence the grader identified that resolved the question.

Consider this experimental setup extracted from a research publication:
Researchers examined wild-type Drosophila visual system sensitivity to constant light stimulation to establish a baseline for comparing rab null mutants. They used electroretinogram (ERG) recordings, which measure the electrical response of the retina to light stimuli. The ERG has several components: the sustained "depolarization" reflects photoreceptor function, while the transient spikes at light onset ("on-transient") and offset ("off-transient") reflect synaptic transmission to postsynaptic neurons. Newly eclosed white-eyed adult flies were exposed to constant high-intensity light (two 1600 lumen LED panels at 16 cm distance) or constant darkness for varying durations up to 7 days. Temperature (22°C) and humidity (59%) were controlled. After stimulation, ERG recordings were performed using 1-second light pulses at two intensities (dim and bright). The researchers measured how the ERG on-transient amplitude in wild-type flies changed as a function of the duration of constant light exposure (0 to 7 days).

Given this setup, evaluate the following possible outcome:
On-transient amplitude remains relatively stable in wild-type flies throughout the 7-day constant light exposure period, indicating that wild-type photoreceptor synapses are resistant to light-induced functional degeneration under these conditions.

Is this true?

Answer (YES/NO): NO